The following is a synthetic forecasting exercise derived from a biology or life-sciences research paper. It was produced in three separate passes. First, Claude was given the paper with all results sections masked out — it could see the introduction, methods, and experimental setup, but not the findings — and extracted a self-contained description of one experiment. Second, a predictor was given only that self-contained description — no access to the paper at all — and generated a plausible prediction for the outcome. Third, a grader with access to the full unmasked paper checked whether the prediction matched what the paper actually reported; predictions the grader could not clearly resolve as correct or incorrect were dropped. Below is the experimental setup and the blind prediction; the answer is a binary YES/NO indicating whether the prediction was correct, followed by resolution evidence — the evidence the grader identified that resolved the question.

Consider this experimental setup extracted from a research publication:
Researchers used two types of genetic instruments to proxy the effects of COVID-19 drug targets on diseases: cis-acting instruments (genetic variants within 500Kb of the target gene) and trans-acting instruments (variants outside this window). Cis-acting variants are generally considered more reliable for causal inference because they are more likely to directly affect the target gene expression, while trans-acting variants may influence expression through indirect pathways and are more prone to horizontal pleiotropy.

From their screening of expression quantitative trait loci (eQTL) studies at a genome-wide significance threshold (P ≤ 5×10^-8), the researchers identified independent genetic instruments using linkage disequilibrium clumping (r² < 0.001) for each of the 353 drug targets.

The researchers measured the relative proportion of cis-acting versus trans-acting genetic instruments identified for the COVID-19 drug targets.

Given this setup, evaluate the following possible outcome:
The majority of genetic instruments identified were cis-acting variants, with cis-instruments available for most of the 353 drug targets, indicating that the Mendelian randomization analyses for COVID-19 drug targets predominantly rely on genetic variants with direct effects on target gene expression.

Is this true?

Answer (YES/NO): YES